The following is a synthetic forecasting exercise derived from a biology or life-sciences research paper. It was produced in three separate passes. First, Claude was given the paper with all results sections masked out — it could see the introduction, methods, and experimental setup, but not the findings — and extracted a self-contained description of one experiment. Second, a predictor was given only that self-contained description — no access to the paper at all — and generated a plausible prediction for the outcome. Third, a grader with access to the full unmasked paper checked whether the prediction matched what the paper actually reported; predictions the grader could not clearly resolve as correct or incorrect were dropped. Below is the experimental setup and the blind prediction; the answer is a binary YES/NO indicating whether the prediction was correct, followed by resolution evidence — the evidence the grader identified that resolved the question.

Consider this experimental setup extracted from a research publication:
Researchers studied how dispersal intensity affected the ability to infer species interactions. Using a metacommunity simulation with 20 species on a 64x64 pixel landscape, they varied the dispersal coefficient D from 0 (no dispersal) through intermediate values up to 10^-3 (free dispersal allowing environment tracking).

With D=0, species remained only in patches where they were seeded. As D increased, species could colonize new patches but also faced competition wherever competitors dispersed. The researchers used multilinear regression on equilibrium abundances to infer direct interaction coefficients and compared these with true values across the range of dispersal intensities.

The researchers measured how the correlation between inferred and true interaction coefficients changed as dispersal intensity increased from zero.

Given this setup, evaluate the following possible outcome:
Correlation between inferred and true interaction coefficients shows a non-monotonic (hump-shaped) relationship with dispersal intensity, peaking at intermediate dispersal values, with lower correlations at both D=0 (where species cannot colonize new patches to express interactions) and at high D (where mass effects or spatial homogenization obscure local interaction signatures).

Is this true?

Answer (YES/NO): NO